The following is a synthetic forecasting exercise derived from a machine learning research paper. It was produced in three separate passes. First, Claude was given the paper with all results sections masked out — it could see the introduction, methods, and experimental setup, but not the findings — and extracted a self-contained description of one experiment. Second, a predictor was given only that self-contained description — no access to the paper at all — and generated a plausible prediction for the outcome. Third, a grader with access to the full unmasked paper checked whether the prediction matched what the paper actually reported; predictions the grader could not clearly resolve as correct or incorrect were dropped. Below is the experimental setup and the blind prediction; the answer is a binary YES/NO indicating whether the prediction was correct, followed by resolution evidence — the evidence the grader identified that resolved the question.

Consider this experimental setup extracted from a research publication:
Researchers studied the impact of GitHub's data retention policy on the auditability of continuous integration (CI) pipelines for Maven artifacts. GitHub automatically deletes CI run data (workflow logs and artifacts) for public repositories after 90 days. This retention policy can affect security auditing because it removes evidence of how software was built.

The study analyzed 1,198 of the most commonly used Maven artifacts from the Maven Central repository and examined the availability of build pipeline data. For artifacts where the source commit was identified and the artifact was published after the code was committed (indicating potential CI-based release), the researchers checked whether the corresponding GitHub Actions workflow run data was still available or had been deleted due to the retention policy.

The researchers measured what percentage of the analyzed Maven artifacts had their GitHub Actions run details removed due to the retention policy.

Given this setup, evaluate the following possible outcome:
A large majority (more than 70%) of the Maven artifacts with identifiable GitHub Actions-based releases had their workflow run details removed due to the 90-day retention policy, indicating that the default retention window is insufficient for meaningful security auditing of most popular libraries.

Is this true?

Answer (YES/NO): YES